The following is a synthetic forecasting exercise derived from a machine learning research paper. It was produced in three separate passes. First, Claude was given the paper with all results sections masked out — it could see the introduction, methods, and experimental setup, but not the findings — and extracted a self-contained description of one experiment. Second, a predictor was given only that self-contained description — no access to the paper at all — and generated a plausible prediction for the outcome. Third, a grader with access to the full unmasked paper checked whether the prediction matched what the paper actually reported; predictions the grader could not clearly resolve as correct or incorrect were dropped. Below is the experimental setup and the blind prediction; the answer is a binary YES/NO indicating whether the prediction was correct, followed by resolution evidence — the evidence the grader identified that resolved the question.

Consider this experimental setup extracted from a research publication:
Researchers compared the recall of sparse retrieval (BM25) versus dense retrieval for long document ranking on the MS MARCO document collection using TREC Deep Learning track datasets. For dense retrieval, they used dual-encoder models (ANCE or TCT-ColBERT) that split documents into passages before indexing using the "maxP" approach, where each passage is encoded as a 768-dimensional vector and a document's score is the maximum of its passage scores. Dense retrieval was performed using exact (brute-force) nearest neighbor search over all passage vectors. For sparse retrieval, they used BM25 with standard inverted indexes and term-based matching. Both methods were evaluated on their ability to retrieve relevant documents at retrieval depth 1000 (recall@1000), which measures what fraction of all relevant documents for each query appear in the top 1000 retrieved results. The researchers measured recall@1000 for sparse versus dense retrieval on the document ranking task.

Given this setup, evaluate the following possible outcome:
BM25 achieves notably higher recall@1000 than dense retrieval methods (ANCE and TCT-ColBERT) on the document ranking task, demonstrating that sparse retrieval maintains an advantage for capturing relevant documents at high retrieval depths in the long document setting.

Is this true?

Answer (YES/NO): YES